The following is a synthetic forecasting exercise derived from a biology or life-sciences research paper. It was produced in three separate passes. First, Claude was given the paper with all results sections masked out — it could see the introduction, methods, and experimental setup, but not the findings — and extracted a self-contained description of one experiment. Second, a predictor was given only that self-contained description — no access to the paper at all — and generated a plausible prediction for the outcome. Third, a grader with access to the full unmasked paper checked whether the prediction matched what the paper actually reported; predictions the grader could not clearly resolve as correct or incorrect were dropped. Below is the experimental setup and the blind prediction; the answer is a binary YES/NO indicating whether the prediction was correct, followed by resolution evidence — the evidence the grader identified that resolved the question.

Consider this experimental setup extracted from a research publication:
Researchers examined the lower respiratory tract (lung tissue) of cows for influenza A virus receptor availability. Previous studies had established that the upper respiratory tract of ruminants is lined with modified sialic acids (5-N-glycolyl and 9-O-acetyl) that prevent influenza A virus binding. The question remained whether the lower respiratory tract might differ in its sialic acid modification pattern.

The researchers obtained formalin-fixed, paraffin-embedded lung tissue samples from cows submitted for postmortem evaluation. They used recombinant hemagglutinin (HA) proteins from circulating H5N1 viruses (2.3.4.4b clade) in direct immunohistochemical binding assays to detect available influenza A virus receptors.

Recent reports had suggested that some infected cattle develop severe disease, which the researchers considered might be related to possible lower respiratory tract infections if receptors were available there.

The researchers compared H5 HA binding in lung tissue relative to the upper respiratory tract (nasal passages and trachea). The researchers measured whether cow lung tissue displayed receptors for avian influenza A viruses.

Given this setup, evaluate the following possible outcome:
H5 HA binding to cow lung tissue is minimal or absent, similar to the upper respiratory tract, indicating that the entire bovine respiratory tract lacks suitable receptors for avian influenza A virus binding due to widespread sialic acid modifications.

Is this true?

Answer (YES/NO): NO